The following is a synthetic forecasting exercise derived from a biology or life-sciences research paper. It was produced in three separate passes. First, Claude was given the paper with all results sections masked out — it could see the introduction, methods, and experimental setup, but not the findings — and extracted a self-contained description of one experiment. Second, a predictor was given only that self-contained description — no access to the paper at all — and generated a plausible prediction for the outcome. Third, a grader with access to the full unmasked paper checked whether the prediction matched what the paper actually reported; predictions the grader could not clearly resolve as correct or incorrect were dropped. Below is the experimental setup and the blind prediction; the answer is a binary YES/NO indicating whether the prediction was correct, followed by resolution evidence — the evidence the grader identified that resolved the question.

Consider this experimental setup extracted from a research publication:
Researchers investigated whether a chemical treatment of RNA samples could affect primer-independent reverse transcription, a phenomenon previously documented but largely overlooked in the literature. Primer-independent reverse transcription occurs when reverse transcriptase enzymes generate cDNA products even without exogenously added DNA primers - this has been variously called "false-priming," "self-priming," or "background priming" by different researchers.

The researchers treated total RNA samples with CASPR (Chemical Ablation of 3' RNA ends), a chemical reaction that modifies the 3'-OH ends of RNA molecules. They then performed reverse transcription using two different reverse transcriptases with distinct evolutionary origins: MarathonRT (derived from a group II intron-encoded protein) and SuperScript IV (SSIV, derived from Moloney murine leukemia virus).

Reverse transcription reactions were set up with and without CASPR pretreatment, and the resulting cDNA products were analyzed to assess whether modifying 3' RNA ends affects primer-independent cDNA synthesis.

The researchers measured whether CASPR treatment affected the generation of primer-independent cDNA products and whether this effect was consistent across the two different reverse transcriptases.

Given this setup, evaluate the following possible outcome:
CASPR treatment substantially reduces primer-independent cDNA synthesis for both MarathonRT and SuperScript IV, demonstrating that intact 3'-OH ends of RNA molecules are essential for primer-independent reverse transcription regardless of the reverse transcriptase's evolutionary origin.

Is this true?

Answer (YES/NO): YES